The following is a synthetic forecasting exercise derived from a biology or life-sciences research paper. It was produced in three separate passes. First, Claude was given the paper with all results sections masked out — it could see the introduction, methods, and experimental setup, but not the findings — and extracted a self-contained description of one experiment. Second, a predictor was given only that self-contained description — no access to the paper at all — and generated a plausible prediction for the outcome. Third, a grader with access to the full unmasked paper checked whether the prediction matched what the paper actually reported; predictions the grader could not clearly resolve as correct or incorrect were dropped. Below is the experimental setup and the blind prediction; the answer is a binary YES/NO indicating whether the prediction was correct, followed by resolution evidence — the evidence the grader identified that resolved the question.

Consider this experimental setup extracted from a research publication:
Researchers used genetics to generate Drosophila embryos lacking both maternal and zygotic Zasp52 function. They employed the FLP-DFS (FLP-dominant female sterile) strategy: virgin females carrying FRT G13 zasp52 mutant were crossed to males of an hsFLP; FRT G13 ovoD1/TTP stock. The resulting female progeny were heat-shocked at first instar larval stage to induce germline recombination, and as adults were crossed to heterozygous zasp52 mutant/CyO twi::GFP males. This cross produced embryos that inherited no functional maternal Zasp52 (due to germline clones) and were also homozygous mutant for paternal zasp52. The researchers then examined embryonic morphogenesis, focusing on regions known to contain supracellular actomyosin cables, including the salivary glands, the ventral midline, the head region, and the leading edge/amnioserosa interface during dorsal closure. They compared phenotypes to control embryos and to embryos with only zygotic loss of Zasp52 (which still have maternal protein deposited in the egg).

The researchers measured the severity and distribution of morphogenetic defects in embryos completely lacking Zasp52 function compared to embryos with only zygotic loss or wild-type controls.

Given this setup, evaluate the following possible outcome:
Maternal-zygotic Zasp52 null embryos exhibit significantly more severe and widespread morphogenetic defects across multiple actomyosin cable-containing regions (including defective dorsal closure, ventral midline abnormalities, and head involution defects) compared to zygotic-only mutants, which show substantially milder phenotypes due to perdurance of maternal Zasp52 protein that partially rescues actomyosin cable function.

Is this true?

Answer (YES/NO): YES